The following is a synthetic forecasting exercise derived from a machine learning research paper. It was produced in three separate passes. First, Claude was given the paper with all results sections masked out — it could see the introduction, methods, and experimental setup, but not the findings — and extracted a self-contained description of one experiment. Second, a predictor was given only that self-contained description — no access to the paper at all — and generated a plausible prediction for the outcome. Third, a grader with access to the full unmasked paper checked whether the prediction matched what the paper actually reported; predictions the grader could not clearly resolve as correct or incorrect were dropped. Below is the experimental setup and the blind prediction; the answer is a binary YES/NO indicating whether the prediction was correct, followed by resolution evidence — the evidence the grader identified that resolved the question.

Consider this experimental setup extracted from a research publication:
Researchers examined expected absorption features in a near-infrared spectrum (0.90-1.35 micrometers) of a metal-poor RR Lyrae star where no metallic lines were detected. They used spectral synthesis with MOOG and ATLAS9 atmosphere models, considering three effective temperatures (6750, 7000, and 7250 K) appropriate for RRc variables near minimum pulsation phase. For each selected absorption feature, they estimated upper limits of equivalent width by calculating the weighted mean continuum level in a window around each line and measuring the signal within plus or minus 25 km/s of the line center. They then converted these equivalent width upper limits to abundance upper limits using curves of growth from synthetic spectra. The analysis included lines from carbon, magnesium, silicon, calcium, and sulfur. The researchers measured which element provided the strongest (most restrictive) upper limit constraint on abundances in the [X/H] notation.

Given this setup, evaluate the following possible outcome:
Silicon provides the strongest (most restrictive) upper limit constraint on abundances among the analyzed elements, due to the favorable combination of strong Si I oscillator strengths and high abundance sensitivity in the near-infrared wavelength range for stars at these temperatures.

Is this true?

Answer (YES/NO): NO